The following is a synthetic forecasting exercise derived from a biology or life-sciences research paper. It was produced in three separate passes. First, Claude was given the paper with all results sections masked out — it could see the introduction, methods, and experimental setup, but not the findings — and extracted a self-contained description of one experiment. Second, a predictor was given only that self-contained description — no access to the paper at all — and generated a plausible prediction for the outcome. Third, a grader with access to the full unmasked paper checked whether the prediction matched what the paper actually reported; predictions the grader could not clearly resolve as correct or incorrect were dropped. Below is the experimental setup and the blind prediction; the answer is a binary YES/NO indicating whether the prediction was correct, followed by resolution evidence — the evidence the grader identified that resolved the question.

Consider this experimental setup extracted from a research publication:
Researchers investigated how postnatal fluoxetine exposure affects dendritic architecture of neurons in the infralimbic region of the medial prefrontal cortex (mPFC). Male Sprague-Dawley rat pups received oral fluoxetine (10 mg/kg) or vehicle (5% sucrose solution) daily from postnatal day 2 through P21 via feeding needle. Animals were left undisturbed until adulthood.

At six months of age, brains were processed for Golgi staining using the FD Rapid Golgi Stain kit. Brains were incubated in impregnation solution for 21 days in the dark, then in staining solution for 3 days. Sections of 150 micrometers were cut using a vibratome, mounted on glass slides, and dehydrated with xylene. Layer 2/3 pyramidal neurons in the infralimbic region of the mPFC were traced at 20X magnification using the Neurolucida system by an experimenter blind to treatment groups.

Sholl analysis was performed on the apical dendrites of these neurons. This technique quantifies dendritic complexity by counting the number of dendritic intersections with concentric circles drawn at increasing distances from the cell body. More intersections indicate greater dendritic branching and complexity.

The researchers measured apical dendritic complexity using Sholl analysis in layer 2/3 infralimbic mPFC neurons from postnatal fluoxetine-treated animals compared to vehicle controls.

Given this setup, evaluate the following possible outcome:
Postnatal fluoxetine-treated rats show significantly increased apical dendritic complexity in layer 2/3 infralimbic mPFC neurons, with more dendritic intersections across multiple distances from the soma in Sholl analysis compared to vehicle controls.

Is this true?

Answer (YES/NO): NO